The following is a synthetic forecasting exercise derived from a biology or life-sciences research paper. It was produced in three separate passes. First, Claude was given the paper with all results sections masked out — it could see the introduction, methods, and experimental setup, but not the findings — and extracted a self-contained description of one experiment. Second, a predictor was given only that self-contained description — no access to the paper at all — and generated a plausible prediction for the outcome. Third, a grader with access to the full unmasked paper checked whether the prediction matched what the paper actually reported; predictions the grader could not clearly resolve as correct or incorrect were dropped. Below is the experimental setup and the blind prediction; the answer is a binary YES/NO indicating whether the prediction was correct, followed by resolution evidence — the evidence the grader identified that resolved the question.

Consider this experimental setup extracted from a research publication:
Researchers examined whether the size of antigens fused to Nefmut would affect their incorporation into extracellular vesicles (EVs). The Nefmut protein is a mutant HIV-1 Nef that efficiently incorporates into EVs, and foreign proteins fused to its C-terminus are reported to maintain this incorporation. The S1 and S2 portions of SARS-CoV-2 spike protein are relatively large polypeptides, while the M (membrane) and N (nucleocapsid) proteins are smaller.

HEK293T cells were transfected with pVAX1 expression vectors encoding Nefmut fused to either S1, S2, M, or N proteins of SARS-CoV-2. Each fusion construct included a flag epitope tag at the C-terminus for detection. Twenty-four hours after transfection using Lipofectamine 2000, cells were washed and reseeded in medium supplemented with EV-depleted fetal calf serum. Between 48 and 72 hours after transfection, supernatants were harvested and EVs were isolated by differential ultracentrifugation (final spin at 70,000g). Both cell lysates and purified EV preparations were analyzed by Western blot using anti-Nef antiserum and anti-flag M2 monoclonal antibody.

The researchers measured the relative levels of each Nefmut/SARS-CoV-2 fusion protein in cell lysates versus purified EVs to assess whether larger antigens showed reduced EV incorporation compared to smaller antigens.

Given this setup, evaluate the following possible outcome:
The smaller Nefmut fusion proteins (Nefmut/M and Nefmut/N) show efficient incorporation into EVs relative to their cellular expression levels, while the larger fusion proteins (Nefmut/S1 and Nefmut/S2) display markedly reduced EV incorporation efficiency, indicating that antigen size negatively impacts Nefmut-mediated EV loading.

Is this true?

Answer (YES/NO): NO